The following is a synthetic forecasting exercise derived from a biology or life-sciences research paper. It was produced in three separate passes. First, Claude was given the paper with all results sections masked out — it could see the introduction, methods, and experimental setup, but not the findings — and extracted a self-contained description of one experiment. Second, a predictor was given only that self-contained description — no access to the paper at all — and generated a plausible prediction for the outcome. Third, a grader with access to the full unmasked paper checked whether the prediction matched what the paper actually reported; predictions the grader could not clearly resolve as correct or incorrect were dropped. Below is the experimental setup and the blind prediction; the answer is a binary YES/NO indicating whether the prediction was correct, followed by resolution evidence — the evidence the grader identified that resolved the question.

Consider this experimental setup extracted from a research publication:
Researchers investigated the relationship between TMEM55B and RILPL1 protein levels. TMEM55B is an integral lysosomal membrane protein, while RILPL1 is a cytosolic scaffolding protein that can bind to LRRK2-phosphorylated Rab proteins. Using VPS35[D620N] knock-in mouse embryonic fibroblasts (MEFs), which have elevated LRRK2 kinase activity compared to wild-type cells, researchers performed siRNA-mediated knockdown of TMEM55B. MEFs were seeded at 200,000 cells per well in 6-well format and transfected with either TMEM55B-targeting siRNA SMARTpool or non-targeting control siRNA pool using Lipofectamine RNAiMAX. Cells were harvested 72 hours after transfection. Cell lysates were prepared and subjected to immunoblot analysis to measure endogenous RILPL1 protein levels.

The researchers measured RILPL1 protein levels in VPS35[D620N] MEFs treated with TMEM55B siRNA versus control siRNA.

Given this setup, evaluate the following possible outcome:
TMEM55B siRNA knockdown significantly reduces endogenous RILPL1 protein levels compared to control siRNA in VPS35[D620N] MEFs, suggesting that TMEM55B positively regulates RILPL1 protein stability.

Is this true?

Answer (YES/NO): NO